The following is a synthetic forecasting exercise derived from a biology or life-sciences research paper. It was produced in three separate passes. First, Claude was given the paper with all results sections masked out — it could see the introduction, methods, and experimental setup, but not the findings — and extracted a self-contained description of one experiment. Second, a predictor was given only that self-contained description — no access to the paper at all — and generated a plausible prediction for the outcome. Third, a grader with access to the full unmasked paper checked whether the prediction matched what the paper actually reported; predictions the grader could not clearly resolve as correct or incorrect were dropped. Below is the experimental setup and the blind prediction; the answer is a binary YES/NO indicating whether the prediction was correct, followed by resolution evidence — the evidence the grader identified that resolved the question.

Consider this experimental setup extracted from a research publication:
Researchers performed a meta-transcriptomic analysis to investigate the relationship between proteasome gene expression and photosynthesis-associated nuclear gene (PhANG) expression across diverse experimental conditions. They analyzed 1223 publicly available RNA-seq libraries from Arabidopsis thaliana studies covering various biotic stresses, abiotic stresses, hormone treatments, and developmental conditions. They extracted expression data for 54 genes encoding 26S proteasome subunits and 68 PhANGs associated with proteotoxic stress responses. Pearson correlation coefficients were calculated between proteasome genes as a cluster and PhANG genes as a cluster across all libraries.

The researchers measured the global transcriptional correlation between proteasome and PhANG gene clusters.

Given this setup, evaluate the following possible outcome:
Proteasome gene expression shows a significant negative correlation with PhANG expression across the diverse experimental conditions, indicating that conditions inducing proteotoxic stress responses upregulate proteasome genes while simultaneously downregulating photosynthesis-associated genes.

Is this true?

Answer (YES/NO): YES